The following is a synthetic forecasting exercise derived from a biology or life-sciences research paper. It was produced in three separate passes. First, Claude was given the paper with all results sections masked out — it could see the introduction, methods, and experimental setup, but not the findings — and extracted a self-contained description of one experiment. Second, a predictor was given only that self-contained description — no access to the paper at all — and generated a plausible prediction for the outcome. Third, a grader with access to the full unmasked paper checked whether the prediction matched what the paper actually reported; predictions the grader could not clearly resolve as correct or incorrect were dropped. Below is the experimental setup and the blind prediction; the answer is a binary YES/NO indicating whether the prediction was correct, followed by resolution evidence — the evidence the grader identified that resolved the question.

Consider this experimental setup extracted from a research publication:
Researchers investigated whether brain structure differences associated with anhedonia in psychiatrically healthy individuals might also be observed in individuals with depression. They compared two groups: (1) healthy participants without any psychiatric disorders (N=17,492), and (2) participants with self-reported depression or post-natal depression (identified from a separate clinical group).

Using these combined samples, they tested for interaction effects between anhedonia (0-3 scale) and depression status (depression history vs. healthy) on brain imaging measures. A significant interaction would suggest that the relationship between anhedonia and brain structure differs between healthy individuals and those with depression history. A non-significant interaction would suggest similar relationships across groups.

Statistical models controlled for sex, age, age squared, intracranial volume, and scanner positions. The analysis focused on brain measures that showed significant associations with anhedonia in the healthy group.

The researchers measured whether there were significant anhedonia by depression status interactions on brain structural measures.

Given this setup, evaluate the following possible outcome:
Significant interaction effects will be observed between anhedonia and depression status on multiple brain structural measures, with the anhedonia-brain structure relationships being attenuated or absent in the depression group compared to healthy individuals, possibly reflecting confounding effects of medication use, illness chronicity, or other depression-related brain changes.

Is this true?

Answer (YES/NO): NO